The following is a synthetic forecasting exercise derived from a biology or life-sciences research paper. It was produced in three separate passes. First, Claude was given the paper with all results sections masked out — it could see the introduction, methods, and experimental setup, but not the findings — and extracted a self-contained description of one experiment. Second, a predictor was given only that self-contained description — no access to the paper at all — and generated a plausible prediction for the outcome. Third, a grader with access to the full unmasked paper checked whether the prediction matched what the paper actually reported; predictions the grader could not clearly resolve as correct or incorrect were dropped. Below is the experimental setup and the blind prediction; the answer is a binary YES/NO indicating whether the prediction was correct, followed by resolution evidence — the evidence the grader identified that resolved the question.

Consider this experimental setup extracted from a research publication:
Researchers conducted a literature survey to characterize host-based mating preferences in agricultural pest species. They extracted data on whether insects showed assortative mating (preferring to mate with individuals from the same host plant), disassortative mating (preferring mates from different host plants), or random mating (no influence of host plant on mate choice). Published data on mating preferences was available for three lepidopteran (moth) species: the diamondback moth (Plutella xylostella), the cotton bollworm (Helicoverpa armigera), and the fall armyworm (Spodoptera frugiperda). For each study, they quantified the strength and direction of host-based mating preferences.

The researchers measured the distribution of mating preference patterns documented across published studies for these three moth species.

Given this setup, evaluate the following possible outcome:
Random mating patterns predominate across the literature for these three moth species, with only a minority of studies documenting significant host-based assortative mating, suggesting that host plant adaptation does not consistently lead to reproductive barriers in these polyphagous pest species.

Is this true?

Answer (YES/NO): YES